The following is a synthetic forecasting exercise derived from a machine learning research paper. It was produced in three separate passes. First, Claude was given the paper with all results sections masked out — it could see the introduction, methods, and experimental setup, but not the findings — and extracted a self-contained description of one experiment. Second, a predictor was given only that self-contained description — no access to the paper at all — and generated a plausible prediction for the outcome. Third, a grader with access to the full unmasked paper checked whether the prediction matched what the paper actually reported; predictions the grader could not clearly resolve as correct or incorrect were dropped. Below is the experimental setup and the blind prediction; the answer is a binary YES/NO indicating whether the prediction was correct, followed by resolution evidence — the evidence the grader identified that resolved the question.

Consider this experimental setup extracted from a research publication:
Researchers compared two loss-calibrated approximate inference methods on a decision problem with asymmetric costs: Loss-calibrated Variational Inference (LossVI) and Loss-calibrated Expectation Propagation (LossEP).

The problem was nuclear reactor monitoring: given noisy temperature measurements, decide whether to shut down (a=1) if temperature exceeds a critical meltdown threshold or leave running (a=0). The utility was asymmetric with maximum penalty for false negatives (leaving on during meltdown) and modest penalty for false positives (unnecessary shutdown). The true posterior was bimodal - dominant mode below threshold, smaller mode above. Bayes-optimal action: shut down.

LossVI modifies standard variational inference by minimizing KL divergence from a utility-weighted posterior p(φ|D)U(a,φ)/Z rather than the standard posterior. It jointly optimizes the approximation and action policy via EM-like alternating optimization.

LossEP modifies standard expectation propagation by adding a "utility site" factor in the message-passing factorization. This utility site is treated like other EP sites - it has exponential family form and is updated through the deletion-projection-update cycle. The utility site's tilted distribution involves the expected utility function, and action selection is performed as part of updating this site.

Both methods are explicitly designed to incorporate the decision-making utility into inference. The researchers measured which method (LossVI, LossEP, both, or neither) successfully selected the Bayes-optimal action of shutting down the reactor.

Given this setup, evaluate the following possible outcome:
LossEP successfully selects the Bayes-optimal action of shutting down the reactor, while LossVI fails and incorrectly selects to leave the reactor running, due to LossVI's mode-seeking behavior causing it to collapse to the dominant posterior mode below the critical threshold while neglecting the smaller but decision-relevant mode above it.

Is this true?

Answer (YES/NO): YES